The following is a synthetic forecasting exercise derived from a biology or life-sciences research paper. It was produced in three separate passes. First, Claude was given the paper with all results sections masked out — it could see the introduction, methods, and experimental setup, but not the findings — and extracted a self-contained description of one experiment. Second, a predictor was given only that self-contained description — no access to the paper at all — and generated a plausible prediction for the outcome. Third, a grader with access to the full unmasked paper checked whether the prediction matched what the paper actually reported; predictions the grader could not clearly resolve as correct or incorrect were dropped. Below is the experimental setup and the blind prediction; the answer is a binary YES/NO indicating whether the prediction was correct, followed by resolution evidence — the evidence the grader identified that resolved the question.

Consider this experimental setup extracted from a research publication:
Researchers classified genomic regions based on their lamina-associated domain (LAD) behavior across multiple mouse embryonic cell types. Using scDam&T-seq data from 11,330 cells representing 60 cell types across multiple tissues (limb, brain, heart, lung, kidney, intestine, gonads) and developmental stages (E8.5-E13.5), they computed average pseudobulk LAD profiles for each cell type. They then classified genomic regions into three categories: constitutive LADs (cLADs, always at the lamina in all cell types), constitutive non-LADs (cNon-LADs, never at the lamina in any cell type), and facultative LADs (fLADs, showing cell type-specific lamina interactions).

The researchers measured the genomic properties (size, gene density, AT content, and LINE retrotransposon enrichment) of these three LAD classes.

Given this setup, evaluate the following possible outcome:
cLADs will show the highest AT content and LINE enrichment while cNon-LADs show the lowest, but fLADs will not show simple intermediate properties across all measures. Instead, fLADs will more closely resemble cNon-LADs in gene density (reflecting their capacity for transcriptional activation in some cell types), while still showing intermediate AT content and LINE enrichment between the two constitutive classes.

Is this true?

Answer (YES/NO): NO